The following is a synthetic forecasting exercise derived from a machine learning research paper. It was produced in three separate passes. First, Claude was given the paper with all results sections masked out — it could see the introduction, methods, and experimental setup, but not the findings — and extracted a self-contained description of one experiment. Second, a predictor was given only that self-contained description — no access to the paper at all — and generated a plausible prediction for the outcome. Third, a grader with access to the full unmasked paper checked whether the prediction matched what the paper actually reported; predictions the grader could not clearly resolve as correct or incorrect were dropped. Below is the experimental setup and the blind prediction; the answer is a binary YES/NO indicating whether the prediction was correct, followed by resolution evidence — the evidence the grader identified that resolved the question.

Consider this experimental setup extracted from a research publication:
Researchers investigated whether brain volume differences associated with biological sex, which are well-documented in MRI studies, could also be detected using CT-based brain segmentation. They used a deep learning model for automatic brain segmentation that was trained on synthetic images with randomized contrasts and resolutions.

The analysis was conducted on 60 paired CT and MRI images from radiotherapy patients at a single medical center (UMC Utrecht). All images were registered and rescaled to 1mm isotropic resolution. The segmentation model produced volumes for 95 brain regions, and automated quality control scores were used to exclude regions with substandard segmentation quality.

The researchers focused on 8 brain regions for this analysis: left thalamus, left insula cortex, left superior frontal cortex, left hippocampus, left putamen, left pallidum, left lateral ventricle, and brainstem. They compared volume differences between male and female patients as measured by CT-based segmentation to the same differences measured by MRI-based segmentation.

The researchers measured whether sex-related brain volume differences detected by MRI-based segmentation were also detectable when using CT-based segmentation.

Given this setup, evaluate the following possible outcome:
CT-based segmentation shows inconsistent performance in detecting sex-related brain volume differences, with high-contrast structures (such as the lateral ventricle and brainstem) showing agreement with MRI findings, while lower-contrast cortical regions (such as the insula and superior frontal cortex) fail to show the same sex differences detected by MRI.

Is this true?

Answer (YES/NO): NO